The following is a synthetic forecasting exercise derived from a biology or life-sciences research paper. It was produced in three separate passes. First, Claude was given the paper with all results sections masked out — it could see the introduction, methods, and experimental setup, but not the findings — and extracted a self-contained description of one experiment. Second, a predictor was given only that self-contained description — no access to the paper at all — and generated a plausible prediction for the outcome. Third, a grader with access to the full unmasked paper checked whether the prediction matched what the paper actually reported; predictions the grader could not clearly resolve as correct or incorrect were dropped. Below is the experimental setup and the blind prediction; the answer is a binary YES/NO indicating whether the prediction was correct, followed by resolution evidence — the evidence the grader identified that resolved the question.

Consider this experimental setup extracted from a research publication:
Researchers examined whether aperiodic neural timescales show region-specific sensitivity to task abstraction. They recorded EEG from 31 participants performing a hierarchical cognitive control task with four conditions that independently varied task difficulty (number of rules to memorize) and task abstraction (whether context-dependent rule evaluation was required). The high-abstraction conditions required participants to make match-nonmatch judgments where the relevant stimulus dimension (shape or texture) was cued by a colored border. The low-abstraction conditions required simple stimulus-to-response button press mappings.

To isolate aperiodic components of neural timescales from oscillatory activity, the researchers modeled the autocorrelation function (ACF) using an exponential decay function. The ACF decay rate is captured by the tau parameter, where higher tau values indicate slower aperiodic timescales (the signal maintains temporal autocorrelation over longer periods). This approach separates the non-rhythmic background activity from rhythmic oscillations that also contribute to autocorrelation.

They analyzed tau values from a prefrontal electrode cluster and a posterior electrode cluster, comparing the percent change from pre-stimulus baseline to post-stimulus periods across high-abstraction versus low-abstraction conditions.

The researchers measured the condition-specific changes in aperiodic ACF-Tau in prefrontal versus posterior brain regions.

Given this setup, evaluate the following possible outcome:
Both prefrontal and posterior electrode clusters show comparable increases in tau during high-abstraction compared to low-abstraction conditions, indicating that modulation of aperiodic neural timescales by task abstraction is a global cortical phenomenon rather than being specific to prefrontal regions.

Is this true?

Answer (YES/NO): NO